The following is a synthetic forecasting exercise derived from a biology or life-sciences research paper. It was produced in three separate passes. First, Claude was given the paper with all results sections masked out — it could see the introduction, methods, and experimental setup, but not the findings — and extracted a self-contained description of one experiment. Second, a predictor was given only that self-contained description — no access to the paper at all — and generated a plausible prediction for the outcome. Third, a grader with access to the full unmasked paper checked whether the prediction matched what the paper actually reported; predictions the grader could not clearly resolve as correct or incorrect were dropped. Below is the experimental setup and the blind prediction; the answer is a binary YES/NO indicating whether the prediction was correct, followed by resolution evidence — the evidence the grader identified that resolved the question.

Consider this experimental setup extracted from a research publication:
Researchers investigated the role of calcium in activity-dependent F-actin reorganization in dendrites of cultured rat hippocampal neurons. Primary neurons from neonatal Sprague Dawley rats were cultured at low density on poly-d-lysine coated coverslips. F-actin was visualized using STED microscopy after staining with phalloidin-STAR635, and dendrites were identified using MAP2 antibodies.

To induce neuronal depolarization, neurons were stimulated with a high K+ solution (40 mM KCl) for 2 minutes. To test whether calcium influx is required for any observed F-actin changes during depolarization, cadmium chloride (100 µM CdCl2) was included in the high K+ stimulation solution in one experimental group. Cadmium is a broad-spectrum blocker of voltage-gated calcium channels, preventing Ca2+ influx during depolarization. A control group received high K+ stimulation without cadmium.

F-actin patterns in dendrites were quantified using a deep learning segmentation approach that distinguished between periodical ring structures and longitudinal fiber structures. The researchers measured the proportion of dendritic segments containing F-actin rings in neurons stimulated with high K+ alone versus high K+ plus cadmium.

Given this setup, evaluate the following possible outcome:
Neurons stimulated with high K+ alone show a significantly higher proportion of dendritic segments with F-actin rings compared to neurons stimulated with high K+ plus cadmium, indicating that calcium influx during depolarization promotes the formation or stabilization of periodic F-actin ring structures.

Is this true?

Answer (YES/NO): NO